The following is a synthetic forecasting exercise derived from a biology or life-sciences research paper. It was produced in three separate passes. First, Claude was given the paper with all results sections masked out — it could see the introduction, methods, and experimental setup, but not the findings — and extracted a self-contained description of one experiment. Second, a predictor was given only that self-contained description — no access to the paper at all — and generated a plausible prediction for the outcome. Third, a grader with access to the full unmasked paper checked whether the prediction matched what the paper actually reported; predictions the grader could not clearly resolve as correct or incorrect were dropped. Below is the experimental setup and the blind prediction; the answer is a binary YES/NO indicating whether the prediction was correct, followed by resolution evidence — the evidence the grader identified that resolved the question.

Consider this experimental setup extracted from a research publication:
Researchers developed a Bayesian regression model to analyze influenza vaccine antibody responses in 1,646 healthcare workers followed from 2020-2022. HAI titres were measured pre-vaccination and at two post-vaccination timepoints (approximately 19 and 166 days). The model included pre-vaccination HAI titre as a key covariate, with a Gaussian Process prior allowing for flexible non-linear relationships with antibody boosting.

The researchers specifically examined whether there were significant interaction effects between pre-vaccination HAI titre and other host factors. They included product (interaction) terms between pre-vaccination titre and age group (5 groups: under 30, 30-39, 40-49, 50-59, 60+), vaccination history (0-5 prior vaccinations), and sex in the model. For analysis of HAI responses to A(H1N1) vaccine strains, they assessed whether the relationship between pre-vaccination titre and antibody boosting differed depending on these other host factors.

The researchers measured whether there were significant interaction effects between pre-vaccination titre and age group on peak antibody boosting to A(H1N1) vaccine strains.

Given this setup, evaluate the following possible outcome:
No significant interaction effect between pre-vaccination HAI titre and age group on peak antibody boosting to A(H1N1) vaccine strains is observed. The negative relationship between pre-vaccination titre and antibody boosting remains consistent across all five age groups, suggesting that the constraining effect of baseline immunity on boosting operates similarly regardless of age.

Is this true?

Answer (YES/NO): YES